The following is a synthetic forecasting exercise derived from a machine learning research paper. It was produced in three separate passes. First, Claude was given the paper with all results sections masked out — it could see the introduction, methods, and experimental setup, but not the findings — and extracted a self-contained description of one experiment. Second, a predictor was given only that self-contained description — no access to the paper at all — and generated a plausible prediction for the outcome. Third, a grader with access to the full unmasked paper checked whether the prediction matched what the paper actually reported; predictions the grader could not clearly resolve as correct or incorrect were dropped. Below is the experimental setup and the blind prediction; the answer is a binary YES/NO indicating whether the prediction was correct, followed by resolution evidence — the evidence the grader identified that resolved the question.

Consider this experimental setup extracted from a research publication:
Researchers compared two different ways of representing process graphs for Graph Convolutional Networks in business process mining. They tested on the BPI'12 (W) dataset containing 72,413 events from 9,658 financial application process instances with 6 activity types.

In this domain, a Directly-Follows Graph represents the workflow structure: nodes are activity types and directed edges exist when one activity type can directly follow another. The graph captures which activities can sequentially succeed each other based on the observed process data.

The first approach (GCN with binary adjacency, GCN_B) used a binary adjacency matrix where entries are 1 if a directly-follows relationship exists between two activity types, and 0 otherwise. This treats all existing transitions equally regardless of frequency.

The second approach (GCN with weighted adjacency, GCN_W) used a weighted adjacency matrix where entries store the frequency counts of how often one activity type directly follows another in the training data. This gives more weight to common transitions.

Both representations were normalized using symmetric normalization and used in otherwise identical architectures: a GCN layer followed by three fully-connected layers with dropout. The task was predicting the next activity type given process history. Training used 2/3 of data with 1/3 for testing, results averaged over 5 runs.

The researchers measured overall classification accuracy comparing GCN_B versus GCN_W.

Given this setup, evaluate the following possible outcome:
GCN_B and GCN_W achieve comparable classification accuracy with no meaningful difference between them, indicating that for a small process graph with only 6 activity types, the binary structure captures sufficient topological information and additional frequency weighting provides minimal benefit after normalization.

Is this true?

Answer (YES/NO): YES